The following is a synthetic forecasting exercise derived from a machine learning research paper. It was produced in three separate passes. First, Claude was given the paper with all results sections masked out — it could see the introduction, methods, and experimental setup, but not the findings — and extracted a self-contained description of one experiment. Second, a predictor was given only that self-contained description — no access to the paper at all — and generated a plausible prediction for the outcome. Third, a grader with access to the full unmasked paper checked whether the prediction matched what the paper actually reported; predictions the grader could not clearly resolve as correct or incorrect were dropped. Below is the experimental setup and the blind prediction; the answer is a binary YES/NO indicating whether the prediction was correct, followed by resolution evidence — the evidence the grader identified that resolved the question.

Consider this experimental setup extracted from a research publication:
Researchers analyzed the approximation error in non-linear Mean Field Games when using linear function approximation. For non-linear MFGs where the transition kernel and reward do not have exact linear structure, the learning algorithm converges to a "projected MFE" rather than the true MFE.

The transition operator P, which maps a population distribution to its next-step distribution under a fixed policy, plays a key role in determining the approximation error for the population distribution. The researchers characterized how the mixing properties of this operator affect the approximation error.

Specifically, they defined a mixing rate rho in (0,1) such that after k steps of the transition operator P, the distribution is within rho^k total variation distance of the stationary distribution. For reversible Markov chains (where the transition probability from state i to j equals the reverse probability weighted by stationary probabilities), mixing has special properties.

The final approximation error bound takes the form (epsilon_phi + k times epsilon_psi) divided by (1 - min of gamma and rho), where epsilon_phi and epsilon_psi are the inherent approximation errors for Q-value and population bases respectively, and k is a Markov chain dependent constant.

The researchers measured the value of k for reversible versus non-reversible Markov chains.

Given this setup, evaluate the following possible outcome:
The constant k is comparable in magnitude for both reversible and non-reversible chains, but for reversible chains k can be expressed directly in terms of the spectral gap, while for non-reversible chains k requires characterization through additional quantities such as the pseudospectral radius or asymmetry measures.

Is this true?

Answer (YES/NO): NO